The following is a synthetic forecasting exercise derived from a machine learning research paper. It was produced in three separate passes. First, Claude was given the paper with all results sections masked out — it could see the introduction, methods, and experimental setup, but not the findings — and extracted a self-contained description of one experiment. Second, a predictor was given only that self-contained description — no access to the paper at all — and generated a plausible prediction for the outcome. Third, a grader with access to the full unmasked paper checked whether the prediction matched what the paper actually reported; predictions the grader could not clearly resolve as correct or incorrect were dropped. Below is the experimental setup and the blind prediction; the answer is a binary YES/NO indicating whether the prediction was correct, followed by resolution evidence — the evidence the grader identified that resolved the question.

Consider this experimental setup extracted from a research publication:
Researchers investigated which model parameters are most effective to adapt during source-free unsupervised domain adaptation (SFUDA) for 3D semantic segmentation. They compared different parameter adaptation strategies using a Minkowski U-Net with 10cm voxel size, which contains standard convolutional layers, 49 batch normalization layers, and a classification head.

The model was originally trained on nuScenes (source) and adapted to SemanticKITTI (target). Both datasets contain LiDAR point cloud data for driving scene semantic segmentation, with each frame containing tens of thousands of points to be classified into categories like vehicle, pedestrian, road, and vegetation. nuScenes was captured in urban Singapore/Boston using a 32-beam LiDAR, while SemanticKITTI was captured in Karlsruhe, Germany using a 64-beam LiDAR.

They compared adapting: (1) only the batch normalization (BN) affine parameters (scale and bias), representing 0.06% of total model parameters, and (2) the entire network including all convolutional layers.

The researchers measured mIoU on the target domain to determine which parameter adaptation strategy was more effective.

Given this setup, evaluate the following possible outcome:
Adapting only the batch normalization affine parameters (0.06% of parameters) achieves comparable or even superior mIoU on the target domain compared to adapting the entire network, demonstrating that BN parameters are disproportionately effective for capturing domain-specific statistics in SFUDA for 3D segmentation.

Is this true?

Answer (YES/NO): YES